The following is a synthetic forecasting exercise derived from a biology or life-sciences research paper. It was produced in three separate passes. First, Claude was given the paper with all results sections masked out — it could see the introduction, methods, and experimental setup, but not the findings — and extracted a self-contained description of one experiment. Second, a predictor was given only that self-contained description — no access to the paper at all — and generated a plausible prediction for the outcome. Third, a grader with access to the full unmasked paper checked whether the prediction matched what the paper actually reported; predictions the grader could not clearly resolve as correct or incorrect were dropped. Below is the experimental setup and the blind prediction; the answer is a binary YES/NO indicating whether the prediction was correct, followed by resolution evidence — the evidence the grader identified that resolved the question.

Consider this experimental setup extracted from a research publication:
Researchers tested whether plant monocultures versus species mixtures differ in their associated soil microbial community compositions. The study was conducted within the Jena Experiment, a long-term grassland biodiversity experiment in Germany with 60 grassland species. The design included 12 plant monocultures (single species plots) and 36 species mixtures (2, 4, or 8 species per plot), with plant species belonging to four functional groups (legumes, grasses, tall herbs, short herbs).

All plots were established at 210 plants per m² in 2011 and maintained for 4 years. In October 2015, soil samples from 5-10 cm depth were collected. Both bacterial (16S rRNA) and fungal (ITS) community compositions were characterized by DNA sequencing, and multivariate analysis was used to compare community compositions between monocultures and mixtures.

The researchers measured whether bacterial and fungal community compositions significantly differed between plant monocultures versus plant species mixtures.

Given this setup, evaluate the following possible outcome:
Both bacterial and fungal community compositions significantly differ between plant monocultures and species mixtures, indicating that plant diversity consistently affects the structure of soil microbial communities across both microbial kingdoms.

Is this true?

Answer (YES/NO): NO